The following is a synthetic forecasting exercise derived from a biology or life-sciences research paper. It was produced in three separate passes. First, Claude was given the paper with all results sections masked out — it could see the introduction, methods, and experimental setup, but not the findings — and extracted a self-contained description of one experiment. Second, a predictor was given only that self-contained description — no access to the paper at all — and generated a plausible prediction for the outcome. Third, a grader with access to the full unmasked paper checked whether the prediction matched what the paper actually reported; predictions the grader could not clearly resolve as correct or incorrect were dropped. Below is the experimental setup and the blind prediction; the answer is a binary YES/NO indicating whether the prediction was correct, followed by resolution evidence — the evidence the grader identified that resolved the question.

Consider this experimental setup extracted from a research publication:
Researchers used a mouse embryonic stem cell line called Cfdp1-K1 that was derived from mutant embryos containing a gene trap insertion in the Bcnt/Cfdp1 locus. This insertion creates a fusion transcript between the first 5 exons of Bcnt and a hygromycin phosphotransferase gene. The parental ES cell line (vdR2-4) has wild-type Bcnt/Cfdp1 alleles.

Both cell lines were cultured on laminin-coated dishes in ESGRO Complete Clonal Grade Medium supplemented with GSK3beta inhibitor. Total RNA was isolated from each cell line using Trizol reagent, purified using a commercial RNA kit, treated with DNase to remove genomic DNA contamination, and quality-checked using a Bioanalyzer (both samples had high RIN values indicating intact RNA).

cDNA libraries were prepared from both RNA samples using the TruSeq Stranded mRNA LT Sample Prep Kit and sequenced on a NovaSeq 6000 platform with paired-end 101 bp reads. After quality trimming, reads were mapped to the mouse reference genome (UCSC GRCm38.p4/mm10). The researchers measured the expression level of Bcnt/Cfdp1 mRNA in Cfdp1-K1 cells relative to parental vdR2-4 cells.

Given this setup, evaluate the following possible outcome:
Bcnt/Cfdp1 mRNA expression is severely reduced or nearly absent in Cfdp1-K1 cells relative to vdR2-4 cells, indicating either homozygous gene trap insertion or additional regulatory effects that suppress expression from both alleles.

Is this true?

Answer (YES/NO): NO